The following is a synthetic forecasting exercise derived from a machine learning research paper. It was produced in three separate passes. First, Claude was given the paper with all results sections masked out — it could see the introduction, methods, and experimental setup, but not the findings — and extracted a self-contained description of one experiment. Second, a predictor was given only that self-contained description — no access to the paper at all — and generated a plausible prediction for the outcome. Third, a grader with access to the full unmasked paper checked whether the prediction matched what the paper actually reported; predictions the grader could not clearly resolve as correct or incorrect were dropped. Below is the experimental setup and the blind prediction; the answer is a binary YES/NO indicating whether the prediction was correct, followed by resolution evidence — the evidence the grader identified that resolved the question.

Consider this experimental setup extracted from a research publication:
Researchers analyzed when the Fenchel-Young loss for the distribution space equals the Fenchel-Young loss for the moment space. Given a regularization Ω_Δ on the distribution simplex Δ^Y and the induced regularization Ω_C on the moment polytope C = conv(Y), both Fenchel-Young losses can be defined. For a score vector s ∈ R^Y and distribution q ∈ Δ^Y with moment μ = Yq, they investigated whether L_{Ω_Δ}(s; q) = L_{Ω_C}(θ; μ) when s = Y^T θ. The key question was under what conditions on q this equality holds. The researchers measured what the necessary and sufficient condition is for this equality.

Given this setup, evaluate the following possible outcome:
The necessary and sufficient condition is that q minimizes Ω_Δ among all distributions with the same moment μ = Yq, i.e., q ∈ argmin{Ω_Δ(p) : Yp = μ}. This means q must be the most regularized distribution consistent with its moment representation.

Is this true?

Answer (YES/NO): YES